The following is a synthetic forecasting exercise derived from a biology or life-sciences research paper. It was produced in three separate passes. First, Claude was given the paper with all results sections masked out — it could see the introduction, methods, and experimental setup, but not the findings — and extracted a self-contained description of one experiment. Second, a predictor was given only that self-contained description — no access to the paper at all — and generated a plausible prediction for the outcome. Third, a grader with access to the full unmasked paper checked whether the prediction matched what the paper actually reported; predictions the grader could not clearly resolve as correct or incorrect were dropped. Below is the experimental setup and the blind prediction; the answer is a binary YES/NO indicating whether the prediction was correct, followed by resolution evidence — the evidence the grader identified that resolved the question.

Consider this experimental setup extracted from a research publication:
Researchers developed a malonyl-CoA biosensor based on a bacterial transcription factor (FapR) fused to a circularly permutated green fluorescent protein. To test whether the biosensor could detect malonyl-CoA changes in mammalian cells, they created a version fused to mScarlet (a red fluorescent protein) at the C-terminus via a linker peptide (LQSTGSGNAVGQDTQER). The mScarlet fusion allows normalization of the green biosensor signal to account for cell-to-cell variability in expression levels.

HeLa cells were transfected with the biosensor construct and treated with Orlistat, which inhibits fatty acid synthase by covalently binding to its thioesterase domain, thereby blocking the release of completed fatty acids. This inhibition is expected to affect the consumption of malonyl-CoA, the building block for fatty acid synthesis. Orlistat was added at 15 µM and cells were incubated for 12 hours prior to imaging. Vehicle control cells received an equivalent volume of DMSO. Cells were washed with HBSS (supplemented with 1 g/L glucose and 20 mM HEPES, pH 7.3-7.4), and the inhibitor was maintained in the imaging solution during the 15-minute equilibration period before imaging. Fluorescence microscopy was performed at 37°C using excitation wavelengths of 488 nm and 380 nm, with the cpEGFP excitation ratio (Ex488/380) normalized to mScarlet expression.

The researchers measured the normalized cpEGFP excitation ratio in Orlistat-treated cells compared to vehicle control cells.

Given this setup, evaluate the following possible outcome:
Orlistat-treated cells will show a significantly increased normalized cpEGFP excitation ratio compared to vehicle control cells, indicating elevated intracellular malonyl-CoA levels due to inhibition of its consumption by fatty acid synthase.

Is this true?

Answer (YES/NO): YES